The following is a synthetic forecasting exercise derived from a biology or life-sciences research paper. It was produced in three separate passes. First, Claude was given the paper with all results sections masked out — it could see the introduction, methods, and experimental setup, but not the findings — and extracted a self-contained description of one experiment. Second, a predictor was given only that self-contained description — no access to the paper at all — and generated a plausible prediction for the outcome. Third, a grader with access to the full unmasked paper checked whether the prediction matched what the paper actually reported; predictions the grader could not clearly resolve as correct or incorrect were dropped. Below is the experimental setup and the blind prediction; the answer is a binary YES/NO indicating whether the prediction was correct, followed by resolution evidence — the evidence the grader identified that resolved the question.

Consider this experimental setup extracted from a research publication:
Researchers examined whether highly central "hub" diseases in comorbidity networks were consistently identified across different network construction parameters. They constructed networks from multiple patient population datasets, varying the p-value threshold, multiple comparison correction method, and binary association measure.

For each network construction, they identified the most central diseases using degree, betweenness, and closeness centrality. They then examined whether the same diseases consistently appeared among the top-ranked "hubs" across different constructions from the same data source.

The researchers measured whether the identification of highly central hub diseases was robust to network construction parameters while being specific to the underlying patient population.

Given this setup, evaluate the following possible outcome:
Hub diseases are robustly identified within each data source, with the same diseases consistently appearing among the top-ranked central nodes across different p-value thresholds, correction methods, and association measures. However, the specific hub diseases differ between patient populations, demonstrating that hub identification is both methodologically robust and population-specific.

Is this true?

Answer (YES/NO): NO